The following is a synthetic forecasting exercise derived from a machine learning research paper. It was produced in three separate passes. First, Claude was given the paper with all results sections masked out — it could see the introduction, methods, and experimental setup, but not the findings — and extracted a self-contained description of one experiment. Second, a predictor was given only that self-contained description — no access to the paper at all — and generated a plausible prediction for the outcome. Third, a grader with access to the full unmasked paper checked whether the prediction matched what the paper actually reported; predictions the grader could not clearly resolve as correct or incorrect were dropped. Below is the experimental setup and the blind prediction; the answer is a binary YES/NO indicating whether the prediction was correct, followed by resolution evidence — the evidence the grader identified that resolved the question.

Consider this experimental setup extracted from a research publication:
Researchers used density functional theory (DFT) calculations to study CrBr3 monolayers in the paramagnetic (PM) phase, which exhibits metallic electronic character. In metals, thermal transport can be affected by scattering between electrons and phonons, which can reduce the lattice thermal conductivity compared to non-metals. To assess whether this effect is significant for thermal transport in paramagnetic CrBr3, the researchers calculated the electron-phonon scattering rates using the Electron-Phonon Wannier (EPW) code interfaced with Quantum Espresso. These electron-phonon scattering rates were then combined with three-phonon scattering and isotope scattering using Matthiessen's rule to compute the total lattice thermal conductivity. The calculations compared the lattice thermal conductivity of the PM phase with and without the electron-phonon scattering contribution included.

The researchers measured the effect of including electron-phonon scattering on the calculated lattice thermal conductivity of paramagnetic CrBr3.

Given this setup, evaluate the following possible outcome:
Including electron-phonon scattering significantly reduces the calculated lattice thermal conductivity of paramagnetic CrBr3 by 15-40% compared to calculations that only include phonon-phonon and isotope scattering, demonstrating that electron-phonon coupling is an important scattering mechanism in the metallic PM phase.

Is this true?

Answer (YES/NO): NO